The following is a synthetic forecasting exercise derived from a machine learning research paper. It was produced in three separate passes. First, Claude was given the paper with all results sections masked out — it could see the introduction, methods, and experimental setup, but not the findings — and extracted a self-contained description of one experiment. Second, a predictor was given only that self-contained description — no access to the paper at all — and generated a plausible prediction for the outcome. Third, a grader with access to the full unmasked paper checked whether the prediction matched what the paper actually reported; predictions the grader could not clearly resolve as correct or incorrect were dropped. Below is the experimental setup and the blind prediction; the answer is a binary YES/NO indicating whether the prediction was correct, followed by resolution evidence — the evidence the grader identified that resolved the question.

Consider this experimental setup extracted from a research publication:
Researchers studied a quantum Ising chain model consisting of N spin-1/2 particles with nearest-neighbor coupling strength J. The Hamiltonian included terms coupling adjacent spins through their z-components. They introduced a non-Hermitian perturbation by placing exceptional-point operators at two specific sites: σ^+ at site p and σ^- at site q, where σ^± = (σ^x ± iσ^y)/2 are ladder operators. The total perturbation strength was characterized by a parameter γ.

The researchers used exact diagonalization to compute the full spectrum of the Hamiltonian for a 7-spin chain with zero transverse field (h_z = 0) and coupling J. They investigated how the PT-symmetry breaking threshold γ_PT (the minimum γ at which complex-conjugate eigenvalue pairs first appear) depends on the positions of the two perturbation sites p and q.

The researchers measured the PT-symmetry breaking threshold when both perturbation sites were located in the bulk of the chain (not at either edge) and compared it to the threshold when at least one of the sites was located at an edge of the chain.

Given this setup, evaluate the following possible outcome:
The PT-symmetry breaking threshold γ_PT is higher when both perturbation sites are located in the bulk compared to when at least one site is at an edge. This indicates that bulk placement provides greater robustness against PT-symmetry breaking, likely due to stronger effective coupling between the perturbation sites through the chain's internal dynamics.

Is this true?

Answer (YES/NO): YES